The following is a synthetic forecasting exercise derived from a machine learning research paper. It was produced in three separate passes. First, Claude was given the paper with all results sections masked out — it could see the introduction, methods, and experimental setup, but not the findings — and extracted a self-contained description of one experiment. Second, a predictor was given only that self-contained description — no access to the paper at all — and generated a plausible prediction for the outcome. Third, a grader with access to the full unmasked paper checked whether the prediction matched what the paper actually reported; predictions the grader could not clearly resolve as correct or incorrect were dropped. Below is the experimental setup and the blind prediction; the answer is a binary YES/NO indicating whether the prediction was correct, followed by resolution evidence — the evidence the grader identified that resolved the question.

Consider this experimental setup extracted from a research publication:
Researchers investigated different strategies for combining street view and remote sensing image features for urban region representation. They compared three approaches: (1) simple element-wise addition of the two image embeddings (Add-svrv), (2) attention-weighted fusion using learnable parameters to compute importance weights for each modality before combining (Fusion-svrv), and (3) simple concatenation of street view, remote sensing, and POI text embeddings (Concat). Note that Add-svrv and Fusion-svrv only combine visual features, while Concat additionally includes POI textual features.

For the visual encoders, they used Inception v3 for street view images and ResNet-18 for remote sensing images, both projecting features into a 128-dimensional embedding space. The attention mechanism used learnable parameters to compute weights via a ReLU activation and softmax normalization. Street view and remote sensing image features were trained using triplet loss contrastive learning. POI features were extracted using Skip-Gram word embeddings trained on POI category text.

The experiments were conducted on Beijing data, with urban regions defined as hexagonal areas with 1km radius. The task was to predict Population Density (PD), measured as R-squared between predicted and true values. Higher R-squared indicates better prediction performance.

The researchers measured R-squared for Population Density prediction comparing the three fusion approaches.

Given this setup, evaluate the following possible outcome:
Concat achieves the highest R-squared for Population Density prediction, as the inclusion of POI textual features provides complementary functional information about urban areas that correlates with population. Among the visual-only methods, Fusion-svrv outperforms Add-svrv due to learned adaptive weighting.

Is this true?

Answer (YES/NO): YES